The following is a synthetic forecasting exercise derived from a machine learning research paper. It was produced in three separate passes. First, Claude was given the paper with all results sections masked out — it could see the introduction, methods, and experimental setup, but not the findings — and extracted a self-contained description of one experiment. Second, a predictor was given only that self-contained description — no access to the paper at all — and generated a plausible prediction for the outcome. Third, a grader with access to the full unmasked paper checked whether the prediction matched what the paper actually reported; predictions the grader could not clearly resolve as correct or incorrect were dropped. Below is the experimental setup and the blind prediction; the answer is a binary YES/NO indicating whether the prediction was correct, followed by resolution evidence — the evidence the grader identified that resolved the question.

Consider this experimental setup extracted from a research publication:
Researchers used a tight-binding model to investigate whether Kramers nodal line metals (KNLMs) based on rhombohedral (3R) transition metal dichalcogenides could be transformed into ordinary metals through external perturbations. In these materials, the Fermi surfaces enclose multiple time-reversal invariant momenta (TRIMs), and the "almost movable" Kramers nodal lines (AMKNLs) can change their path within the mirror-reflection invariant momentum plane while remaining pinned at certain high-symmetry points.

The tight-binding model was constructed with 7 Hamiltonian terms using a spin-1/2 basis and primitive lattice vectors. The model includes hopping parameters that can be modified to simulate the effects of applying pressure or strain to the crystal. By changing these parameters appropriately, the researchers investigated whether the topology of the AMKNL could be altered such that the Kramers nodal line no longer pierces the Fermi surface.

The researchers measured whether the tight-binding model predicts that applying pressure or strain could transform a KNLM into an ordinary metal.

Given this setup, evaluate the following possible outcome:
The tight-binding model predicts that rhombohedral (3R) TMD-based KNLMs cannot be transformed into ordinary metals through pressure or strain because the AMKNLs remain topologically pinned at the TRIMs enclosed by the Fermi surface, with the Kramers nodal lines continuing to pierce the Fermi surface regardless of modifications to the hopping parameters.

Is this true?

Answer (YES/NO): NO